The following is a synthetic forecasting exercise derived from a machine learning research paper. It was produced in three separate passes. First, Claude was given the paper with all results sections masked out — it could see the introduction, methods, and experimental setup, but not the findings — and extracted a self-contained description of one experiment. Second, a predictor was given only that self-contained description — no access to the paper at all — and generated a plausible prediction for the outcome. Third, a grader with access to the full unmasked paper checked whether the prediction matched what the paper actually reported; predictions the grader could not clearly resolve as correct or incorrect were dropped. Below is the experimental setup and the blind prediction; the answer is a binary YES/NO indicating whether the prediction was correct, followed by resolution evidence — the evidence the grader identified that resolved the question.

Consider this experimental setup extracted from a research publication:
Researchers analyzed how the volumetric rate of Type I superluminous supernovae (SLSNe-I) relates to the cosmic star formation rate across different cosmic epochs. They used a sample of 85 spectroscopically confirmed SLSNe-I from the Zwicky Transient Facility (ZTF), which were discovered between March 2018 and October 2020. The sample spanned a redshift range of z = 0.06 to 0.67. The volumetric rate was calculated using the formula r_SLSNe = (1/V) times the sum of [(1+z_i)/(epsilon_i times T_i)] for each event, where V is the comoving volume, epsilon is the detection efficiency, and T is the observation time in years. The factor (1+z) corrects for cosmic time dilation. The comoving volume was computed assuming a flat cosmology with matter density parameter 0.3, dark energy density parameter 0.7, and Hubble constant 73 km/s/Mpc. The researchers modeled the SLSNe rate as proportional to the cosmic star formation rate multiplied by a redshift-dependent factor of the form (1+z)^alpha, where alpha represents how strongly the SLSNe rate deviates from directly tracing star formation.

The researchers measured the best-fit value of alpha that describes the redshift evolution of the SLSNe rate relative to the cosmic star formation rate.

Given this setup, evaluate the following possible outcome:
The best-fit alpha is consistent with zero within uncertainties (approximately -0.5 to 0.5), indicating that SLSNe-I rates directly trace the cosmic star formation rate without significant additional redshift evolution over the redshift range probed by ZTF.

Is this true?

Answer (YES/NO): NO